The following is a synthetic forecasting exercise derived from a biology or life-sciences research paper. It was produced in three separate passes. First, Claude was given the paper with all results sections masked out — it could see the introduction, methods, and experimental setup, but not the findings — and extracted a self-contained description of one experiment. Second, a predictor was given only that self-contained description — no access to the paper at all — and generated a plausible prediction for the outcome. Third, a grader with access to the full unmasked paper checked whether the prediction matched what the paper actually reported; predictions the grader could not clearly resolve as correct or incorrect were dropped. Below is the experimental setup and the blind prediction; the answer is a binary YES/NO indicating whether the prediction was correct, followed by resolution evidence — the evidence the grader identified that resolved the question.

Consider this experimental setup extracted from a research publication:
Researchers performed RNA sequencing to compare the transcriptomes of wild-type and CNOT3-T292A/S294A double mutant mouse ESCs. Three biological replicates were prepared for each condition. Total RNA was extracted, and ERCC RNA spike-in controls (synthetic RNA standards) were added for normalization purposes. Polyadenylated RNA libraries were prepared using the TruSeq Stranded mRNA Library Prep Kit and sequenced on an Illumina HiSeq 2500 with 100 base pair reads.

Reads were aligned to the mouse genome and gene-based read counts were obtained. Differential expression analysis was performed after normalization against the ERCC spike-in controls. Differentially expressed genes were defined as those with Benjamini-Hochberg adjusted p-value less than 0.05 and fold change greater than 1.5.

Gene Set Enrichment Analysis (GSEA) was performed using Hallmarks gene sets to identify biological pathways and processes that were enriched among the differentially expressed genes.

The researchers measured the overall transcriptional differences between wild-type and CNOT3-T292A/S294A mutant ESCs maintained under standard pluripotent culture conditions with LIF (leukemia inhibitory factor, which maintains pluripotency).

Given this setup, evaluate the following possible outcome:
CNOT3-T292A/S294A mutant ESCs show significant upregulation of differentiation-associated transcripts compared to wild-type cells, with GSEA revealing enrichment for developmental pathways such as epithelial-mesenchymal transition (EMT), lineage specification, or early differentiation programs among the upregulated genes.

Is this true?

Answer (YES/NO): NO